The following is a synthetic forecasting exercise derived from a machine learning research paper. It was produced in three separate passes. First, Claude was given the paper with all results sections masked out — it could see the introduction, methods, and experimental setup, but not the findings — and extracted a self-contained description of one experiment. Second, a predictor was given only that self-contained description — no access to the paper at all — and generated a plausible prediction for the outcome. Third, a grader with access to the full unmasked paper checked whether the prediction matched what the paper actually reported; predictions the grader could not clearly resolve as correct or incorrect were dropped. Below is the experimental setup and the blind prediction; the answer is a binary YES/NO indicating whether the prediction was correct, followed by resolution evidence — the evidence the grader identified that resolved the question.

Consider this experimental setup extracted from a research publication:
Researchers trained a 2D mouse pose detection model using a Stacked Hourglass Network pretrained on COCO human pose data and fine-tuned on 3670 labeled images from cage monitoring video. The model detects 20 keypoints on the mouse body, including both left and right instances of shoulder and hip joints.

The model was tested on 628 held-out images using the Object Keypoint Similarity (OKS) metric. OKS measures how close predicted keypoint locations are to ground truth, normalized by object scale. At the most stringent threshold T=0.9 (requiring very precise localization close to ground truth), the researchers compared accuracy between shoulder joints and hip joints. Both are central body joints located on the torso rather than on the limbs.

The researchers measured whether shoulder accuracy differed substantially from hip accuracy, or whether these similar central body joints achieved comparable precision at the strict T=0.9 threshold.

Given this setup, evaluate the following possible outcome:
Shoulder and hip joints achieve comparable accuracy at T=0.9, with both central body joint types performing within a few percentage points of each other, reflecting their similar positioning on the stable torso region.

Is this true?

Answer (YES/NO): NO